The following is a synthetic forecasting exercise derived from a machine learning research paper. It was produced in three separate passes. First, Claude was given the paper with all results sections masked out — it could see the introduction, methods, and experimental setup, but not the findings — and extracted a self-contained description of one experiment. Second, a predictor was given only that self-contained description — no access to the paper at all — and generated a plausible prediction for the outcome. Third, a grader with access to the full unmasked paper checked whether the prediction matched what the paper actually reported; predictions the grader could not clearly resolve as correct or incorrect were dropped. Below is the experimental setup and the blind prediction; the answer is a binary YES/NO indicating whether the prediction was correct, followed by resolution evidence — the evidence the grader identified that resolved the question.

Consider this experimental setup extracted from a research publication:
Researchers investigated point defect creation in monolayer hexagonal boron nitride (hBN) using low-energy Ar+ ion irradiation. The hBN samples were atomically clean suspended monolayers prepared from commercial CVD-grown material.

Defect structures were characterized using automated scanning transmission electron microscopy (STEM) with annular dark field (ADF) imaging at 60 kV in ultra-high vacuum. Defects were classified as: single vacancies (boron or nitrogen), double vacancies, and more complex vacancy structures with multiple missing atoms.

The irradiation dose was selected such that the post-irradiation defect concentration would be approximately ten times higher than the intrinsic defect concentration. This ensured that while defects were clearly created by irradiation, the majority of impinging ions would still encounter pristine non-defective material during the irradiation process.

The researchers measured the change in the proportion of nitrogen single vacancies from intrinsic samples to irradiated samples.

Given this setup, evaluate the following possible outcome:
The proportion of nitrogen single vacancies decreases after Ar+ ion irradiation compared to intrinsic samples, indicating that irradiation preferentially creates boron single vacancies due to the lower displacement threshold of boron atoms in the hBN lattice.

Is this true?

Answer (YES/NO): NO